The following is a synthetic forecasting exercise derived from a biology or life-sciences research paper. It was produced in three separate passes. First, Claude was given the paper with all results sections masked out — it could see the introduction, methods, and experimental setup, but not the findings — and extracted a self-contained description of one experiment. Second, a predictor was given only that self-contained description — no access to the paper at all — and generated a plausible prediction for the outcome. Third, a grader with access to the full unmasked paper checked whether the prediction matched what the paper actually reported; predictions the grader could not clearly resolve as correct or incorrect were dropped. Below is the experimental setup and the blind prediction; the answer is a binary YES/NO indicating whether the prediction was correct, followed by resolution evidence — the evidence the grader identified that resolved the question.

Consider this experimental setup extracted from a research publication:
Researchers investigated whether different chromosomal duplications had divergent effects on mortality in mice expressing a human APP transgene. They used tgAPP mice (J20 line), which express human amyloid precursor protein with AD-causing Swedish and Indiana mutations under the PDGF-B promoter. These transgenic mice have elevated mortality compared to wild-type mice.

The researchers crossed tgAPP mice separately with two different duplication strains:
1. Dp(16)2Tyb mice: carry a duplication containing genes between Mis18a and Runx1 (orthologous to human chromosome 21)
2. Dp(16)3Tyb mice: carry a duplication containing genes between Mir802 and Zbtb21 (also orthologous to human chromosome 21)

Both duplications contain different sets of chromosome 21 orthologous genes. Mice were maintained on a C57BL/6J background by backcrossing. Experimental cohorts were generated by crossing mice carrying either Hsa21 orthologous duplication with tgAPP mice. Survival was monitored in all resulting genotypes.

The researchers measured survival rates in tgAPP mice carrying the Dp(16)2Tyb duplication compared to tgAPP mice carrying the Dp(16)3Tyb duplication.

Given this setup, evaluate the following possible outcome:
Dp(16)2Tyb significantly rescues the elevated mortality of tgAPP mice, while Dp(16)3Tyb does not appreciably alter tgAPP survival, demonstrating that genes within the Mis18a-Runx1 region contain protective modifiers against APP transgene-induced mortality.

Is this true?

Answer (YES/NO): NO